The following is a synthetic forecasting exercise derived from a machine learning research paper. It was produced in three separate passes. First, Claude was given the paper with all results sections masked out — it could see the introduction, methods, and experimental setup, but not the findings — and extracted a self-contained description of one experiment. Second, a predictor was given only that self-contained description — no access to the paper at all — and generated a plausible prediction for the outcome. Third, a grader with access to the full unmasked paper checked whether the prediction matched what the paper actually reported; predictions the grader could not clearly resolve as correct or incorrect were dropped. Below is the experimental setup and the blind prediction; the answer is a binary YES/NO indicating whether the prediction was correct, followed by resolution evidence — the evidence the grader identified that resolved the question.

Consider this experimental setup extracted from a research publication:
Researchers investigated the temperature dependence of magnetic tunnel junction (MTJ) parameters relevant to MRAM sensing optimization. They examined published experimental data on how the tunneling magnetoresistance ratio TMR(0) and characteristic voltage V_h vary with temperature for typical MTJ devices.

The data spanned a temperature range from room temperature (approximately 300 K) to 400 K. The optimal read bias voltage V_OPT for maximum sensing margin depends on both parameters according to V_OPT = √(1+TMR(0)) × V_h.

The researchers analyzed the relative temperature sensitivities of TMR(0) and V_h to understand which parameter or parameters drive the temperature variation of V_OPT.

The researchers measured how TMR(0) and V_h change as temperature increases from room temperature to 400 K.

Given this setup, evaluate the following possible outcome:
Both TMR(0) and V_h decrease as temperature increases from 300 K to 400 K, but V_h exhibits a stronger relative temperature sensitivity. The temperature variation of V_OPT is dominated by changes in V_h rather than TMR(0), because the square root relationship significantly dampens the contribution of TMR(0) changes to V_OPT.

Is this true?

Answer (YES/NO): NO